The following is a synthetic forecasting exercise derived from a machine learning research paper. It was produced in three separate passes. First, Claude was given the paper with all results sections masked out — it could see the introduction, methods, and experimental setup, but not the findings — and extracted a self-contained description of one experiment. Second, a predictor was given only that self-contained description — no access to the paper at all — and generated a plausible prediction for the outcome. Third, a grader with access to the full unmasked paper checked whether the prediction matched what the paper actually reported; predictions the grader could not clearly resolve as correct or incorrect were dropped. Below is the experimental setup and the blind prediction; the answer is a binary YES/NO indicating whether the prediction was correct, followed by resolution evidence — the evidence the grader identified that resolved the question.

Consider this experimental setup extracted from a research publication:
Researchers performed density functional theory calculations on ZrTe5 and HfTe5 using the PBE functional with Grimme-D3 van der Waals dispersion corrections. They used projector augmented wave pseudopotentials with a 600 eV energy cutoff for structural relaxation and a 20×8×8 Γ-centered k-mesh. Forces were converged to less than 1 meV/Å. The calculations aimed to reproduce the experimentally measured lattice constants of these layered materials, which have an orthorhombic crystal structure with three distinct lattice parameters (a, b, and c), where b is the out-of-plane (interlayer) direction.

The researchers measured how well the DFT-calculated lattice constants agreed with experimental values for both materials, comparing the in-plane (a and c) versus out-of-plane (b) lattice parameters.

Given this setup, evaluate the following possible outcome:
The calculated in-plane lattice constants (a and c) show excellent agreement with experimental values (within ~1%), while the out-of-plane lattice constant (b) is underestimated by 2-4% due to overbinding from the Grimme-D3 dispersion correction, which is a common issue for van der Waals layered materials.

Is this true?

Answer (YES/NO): NO